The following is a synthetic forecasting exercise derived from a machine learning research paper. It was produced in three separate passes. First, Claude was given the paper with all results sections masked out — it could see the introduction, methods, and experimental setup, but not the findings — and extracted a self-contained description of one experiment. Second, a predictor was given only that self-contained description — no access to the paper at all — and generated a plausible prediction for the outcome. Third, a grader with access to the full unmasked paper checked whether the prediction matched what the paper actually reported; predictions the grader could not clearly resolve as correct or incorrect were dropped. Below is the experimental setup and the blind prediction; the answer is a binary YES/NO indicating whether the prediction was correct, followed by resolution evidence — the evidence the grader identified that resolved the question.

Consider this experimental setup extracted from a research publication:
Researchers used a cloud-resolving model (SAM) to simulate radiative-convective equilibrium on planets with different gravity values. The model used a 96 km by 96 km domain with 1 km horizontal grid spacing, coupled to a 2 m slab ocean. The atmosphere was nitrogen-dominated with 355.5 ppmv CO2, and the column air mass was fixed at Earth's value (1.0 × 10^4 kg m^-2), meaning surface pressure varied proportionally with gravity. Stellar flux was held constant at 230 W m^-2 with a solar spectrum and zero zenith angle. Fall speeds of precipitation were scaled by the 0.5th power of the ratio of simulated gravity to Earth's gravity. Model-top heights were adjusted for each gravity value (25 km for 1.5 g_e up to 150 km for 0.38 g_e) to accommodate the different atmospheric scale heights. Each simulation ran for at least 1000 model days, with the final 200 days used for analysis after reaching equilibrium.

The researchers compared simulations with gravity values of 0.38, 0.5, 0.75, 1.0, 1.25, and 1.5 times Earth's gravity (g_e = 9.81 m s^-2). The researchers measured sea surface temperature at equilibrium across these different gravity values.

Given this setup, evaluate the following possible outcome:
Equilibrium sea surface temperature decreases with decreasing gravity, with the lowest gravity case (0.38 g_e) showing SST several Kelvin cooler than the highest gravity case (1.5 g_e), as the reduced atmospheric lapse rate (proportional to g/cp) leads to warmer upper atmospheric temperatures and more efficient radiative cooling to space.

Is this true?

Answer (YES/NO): NO